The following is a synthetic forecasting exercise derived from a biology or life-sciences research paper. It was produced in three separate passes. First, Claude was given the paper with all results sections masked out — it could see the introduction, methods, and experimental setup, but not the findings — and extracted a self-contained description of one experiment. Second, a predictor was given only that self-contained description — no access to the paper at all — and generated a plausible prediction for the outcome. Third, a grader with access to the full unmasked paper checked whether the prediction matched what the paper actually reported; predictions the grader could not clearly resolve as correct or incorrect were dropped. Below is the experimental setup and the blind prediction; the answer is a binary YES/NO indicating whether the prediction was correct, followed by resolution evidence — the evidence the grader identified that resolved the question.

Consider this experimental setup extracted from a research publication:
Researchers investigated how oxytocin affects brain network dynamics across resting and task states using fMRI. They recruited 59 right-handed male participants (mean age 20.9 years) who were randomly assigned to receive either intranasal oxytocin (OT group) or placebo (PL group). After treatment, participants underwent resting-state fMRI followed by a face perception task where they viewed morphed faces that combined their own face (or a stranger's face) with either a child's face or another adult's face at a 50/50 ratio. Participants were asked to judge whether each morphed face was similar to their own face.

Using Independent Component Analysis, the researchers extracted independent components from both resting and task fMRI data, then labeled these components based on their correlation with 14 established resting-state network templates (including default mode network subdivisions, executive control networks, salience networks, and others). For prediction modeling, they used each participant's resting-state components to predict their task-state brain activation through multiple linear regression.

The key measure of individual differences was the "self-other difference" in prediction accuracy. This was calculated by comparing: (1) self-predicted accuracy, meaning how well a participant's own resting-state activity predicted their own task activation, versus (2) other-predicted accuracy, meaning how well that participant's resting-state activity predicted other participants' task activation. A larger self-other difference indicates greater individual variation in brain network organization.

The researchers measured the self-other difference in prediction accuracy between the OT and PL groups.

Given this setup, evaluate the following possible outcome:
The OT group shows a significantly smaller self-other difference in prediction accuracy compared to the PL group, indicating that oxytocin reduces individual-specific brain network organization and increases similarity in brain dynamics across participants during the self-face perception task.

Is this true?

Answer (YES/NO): YES